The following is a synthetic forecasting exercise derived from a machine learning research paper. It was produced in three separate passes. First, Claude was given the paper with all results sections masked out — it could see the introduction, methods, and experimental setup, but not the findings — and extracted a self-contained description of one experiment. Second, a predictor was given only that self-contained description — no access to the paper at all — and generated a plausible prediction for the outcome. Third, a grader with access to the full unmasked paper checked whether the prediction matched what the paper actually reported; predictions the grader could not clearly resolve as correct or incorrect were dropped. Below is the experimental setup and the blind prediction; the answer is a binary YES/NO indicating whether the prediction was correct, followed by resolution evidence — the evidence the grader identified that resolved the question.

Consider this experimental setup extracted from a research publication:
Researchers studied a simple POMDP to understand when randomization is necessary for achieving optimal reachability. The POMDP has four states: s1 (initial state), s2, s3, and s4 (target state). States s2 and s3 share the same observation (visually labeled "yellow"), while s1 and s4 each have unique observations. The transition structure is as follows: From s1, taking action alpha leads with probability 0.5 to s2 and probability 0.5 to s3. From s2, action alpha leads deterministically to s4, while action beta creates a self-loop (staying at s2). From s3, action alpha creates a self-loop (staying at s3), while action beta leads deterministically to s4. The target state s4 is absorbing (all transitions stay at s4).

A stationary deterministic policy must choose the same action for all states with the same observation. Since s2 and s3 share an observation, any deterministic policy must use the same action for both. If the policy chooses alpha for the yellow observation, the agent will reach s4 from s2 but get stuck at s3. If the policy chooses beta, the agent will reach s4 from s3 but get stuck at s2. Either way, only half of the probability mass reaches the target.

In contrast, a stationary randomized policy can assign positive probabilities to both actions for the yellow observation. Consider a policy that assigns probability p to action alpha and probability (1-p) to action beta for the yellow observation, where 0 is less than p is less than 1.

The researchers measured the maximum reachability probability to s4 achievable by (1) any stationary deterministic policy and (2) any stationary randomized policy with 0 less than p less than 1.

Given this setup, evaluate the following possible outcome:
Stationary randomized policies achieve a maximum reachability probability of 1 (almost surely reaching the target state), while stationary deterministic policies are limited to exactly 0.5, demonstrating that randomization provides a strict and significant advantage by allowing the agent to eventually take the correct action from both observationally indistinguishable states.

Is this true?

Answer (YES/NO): YES